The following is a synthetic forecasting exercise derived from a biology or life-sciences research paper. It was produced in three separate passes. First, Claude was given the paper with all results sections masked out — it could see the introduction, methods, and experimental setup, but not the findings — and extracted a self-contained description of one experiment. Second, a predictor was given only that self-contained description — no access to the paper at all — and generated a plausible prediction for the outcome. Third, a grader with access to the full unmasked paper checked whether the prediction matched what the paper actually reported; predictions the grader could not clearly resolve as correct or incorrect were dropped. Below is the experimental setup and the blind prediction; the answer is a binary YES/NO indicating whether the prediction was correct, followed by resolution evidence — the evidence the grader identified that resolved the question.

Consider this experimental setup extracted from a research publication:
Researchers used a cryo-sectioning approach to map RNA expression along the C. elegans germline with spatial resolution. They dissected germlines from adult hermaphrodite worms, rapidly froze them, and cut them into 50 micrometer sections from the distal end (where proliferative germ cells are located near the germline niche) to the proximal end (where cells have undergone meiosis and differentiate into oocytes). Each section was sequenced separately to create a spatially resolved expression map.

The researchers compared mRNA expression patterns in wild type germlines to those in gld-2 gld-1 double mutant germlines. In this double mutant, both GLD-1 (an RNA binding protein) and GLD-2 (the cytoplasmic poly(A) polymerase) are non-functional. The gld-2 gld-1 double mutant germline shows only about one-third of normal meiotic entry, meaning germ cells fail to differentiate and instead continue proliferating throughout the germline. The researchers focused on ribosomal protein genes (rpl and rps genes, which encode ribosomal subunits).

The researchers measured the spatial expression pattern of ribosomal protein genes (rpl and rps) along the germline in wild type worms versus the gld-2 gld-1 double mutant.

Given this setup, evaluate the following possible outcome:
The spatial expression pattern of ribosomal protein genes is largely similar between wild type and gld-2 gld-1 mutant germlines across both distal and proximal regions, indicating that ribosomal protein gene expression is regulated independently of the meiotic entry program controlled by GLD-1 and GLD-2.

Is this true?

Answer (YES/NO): NO